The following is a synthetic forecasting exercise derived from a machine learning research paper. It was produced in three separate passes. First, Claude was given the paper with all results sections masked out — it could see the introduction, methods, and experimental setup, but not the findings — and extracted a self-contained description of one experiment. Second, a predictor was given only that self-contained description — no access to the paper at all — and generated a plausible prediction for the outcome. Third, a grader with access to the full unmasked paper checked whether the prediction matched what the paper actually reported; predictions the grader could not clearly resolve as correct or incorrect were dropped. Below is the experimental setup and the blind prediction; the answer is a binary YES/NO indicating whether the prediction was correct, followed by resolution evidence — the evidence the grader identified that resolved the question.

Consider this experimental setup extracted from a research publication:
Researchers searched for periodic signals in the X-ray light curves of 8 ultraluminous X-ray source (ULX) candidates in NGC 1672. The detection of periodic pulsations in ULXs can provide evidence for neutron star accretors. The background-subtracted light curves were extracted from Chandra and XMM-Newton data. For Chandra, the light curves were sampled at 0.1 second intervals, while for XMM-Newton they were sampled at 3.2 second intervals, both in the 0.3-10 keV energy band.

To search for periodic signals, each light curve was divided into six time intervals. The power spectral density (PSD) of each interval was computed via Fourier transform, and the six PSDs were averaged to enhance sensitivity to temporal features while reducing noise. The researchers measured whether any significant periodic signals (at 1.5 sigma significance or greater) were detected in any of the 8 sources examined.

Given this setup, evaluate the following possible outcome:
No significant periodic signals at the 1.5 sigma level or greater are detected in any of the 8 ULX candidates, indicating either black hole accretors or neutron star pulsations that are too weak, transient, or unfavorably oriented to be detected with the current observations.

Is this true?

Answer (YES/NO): YES